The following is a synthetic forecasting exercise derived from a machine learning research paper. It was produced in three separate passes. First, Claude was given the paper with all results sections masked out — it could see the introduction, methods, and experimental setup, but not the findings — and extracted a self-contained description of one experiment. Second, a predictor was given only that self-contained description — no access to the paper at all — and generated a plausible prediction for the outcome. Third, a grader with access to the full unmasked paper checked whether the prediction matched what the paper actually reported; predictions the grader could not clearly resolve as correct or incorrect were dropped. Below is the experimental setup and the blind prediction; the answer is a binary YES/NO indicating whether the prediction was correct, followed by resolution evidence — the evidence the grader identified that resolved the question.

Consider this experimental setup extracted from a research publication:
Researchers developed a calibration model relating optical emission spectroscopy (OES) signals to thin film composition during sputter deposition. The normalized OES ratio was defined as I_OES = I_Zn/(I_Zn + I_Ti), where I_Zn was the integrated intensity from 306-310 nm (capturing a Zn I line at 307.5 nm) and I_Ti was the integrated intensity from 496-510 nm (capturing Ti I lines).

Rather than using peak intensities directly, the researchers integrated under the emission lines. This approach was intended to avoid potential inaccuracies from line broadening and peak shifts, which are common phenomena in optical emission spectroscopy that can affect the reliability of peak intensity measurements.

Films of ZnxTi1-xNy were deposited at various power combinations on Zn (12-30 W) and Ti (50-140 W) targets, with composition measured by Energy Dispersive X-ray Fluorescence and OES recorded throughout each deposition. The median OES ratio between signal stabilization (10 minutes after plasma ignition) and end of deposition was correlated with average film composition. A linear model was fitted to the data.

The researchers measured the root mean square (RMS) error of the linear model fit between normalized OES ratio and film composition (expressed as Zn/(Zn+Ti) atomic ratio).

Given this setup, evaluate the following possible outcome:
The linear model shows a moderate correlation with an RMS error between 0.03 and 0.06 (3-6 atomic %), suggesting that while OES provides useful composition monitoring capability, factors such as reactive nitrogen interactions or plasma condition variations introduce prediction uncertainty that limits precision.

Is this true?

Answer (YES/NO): NO